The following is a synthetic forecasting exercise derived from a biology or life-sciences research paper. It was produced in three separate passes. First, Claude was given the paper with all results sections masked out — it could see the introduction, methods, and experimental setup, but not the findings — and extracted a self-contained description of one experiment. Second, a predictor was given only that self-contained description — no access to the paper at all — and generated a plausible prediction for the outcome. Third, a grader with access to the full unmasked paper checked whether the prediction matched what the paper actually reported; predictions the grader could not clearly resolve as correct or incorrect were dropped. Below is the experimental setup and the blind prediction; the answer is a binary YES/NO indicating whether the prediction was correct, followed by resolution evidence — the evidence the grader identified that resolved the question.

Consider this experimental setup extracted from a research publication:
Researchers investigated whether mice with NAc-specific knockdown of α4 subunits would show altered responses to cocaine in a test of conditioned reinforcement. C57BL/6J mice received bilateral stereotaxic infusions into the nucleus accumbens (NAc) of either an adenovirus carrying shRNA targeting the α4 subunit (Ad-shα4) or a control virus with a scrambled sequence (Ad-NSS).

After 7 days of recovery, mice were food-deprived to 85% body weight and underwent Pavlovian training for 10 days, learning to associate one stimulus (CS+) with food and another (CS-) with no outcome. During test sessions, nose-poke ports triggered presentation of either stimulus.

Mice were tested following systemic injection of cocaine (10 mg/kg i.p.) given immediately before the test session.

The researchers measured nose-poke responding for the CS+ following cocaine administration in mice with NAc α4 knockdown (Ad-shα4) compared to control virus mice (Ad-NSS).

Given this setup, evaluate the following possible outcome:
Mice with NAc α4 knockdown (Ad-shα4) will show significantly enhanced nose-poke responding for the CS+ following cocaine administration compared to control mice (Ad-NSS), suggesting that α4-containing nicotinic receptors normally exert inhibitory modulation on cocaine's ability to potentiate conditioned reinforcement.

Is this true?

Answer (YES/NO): NO